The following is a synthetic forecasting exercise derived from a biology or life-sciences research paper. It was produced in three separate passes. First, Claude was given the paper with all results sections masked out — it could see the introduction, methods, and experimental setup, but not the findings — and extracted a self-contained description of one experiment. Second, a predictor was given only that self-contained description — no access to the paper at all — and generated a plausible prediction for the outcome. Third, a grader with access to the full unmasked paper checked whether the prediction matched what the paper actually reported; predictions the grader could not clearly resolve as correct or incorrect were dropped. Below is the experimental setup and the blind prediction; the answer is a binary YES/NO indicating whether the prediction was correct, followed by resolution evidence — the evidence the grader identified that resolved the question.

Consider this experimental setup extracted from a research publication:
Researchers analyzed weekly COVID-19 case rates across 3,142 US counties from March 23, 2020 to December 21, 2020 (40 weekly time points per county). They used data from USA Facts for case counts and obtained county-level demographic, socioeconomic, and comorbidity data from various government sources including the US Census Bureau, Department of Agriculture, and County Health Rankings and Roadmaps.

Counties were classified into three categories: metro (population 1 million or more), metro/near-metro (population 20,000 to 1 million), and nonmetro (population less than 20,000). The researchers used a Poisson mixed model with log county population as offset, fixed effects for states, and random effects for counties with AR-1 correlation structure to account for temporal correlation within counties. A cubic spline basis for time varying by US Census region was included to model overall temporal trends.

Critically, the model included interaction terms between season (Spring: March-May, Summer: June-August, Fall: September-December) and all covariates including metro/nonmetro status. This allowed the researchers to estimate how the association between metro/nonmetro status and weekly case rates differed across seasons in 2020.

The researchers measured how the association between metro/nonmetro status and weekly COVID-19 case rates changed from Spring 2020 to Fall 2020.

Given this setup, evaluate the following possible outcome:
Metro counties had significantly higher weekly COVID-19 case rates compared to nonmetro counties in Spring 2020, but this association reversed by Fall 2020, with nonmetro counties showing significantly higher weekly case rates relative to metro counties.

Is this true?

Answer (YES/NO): YES